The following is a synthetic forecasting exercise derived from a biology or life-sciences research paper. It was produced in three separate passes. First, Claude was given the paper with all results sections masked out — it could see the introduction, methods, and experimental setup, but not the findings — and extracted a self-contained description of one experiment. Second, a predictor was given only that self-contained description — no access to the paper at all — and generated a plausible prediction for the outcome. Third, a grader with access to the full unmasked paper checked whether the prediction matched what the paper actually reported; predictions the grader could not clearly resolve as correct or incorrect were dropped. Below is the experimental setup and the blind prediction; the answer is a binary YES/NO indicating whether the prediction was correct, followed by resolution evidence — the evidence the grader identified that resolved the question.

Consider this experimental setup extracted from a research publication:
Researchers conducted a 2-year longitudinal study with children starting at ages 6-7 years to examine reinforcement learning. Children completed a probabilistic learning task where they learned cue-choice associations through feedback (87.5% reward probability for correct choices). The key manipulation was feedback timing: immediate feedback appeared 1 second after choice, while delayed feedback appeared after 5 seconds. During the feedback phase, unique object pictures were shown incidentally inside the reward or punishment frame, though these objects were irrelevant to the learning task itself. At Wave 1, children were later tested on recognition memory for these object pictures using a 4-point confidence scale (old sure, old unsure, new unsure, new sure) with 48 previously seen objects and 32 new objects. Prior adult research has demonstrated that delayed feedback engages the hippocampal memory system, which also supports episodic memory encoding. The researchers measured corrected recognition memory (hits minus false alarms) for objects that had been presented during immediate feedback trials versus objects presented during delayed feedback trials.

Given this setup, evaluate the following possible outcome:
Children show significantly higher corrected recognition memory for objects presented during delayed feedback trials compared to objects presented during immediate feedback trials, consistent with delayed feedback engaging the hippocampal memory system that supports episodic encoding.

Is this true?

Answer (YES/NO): NO